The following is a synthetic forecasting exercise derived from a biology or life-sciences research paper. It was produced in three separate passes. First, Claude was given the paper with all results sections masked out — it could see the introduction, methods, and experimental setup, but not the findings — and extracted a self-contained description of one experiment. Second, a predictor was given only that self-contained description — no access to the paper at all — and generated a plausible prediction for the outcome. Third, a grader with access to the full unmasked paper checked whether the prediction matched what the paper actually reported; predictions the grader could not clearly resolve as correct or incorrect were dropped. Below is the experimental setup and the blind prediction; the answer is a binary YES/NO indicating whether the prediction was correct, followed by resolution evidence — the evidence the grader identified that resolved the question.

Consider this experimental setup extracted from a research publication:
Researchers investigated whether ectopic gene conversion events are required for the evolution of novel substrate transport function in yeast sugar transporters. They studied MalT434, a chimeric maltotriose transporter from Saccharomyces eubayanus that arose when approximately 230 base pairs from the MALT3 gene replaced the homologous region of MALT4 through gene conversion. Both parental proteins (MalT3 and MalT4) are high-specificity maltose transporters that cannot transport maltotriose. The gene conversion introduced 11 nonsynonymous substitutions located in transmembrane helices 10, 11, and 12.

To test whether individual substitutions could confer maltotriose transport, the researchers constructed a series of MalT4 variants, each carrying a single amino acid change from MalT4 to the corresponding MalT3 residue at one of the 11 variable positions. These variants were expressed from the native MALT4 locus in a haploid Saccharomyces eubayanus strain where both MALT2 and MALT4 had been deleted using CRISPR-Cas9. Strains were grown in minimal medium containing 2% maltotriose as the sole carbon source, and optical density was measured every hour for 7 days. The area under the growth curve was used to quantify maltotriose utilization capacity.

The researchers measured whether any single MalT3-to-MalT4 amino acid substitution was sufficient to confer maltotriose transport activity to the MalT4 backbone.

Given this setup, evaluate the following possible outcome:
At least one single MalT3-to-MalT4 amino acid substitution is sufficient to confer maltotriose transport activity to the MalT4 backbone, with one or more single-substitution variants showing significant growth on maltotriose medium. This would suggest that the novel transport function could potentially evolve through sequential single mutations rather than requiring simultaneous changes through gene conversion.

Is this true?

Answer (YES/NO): NO